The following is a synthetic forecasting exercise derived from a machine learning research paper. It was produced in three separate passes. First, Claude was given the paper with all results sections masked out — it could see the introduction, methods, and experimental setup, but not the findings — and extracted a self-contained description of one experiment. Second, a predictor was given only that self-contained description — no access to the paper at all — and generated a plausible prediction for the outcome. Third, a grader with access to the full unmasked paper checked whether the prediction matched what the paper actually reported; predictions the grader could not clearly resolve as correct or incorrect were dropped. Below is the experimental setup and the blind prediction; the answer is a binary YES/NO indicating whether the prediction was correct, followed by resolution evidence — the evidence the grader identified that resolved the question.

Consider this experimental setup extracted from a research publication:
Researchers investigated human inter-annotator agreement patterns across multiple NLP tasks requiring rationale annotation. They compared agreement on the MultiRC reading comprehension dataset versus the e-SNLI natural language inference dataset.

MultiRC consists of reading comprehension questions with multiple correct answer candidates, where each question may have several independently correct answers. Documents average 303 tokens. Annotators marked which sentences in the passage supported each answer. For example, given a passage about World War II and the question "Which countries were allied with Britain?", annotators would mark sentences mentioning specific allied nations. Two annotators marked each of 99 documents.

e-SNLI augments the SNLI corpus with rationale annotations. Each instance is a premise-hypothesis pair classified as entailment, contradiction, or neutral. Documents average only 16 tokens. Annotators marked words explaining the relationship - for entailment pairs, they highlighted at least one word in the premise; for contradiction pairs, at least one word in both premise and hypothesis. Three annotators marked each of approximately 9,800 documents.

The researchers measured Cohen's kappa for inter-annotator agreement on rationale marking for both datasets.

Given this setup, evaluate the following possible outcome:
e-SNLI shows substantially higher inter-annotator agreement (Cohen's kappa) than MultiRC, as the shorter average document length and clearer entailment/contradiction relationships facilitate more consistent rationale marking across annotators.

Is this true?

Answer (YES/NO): NO